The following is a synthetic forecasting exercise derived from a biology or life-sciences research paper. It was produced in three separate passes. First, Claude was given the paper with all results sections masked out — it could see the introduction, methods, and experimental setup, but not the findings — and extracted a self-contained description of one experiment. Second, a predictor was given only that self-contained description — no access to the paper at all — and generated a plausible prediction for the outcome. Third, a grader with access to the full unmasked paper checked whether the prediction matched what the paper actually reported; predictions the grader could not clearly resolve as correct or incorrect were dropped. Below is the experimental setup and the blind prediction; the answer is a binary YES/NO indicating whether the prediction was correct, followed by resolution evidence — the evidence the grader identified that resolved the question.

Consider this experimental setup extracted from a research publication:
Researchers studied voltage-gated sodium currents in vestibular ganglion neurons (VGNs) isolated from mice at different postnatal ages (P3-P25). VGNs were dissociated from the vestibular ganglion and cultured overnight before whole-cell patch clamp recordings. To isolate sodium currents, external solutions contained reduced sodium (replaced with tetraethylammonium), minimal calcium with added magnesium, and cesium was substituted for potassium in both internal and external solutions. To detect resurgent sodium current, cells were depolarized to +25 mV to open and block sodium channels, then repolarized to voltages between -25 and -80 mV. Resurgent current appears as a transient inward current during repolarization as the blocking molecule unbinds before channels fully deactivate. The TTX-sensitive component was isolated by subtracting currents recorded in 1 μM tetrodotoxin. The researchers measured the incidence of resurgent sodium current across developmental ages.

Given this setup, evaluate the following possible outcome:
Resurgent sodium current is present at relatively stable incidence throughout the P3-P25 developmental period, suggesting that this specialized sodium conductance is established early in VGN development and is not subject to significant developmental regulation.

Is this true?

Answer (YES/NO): NO